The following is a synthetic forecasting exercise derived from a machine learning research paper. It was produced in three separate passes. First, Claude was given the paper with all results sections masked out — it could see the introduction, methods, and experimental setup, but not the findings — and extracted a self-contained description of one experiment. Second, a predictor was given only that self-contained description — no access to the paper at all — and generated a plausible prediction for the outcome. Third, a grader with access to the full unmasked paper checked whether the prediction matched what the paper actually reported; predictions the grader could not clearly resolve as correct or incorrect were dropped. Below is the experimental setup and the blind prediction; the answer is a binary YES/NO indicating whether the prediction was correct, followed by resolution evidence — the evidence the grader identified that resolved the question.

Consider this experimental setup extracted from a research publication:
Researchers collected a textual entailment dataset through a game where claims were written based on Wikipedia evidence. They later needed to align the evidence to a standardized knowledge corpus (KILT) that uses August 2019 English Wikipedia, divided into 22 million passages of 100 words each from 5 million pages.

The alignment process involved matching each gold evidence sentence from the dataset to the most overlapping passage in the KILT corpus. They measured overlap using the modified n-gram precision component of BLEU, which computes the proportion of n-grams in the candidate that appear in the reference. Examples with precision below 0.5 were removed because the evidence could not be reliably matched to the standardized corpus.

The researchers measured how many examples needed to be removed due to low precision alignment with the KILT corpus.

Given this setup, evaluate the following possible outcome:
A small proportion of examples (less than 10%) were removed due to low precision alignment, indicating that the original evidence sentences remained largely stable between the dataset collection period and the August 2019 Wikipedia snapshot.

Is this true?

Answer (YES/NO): NO